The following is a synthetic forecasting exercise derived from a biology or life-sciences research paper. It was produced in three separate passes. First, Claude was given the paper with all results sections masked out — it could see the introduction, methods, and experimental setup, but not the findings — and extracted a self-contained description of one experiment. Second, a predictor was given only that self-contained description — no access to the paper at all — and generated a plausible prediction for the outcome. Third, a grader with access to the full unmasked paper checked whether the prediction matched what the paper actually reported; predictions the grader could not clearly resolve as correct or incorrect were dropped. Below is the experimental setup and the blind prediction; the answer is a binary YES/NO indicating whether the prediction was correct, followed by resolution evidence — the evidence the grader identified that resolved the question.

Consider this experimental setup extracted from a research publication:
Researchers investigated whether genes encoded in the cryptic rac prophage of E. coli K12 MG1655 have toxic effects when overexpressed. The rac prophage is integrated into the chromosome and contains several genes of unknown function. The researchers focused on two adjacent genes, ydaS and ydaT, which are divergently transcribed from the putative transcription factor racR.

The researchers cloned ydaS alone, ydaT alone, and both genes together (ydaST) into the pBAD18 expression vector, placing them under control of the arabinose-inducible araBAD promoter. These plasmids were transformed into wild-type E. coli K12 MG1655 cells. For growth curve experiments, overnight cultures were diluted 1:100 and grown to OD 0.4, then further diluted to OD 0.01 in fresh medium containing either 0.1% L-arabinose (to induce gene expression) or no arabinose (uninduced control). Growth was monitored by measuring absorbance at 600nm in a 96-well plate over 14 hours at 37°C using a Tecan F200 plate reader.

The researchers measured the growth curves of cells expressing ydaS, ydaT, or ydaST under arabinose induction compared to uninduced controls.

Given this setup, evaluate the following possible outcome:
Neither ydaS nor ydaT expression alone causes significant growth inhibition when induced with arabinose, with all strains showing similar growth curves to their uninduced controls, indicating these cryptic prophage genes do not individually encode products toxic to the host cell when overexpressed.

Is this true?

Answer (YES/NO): NO